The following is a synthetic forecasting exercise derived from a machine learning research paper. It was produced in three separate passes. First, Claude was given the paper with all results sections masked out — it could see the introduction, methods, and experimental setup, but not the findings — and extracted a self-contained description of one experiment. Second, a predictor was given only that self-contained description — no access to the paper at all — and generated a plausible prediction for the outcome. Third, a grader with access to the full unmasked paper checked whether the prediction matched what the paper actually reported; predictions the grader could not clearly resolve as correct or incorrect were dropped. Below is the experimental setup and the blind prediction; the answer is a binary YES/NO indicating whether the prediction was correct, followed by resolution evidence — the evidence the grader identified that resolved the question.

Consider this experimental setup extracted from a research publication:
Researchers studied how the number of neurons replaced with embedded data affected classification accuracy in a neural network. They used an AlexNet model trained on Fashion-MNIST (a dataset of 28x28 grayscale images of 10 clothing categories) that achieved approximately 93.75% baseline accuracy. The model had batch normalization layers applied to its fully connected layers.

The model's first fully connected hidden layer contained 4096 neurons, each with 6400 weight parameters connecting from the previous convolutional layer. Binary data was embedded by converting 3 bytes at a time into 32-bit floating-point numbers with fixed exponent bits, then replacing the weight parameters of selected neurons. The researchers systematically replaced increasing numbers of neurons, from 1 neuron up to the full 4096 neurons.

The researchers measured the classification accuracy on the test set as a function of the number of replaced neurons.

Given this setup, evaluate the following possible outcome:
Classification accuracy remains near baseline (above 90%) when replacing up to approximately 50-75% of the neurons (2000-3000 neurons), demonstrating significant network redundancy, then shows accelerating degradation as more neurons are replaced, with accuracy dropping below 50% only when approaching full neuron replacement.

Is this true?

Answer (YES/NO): NO